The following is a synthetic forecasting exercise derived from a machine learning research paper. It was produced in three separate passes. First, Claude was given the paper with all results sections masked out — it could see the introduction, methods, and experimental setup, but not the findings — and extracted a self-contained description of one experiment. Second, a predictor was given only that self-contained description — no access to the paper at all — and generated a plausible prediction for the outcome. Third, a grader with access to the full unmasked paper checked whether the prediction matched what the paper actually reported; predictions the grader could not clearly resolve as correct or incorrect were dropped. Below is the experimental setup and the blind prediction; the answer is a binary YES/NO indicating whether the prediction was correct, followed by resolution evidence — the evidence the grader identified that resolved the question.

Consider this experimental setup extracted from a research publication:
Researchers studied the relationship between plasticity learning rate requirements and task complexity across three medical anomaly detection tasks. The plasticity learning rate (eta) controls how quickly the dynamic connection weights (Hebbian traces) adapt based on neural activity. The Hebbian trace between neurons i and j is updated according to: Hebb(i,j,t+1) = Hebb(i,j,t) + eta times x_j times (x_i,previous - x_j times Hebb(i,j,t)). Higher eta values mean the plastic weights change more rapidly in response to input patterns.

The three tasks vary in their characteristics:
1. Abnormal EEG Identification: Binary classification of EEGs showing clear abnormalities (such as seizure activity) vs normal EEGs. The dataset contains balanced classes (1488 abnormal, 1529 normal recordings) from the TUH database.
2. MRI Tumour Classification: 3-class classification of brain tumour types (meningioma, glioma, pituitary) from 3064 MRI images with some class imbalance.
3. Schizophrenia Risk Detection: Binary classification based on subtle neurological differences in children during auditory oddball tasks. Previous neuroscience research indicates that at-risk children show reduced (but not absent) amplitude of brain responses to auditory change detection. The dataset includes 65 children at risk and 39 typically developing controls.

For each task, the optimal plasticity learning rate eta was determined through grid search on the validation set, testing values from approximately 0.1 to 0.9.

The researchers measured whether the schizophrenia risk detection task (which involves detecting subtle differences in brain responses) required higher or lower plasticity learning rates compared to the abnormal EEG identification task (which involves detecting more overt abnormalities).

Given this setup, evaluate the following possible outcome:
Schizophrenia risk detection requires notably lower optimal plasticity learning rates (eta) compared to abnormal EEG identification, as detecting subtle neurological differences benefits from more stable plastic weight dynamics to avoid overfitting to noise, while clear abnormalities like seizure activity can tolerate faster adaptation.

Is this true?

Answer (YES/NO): NO